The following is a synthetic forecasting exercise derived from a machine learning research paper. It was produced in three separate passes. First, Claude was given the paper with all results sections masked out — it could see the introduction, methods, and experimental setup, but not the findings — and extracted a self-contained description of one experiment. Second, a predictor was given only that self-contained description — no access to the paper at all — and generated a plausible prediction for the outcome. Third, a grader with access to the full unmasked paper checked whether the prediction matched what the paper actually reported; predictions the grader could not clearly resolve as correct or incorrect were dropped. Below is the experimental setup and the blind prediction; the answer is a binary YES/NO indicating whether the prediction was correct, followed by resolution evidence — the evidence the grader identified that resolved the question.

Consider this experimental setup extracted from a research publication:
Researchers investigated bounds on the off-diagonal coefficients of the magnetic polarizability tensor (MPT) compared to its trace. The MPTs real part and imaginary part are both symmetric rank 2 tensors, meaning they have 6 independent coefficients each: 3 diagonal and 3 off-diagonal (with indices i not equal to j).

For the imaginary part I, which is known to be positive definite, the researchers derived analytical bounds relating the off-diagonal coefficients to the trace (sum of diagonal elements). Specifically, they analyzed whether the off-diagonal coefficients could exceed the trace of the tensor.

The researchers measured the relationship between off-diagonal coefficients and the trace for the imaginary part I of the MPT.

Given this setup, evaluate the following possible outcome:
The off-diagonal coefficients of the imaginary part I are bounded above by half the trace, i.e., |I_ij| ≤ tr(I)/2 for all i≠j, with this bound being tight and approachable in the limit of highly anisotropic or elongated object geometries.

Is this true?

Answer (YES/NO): NO